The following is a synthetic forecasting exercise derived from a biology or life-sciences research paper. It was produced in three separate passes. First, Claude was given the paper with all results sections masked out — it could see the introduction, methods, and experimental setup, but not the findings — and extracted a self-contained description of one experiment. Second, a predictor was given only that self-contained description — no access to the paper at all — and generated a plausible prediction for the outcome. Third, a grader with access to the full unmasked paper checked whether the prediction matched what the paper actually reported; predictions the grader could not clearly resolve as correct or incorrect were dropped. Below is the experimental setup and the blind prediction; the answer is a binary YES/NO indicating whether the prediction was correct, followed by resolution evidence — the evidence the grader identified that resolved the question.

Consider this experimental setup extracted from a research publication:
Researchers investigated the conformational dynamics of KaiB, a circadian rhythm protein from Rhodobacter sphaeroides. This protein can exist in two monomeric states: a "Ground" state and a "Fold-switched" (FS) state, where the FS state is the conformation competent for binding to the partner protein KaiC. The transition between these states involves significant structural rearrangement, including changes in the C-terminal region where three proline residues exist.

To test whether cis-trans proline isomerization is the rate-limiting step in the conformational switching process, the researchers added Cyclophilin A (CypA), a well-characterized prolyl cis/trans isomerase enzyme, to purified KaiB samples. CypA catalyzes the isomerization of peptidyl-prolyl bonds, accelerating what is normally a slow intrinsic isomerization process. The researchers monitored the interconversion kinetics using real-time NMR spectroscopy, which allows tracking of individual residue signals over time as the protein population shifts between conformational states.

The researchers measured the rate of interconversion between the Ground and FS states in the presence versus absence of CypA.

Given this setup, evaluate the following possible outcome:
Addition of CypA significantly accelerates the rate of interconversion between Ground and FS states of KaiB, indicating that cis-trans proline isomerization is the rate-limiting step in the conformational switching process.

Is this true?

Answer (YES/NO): YES